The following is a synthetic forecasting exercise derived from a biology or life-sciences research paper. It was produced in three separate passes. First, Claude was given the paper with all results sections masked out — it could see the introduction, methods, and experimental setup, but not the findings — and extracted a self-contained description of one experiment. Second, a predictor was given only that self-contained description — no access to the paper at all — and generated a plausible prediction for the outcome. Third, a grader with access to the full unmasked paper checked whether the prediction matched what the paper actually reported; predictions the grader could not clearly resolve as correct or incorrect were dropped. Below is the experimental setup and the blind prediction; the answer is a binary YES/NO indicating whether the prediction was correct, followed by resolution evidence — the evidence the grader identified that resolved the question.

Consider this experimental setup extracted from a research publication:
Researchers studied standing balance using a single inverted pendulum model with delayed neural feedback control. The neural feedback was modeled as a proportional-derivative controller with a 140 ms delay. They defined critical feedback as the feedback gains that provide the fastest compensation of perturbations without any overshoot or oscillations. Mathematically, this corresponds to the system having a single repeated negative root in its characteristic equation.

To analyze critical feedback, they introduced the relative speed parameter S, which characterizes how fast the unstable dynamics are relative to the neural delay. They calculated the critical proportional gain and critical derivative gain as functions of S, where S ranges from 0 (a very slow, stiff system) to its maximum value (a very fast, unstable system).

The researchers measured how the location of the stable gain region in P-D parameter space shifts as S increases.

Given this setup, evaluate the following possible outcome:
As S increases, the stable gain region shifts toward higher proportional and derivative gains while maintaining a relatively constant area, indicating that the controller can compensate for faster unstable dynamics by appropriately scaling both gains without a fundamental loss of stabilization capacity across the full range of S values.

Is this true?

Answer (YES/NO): NO